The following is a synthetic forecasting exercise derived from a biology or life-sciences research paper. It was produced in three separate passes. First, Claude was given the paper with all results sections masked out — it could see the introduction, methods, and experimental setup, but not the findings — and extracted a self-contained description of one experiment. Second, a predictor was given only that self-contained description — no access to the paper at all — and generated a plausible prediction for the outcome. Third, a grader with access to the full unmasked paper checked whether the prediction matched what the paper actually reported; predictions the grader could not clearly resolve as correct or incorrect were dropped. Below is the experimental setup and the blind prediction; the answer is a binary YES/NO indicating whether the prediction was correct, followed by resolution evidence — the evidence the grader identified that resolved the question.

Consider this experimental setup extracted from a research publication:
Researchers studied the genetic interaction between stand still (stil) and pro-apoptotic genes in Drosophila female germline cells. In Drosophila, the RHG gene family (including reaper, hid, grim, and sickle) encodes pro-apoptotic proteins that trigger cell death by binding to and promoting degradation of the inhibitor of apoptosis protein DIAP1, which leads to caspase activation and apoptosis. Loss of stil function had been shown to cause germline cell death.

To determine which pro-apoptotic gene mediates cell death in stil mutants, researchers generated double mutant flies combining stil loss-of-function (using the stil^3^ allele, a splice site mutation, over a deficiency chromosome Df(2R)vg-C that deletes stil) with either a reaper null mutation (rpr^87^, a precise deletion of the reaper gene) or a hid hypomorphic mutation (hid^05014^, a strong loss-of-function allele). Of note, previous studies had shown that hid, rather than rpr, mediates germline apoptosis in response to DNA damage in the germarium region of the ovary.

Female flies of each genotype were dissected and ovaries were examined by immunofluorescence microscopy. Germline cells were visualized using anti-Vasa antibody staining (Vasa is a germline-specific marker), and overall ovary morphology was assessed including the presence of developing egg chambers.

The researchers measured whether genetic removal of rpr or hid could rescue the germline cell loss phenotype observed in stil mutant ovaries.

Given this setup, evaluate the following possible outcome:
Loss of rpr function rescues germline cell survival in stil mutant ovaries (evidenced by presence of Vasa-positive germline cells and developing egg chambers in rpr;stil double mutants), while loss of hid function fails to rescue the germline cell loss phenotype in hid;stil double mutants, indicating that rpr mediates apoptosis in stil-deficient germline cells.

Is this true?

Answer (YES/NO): YES